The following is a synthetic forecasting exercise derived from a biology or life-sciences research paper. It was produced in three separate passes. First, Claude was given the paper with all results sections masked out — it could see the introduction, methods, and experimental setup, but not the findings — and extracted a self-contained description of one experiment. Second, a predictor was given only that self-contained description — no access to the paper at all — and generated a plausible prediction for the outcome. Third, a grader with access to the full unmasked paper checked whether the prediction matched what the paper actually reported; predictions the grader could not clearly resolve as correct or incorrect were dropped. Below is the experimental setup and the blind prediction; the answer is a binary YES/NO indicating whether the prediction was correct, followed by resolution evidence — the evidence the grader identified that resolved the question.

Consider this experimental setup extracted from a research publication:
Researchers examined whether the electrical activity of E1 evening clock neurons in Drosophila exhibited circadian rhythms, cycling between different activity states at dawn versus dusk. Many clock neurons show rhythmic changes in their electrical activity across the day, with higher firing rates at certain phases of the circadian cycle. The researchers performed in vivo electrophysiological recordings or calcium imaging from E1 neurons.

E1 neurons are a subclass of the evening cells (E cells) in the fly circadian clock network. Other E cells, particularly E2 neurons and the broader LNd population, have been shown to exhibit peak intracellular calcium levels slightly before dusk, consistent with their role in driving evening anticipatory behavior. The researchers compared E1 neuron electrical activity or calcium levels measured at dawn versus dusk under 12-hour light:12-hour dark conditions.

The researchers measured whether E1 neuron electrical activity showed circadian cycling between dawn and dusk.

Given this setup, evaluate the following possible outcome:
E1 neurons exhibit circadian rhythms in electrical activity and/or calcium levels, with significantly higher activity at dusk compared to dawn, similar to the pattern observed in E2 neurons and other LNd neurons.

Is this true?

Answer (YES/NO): NO